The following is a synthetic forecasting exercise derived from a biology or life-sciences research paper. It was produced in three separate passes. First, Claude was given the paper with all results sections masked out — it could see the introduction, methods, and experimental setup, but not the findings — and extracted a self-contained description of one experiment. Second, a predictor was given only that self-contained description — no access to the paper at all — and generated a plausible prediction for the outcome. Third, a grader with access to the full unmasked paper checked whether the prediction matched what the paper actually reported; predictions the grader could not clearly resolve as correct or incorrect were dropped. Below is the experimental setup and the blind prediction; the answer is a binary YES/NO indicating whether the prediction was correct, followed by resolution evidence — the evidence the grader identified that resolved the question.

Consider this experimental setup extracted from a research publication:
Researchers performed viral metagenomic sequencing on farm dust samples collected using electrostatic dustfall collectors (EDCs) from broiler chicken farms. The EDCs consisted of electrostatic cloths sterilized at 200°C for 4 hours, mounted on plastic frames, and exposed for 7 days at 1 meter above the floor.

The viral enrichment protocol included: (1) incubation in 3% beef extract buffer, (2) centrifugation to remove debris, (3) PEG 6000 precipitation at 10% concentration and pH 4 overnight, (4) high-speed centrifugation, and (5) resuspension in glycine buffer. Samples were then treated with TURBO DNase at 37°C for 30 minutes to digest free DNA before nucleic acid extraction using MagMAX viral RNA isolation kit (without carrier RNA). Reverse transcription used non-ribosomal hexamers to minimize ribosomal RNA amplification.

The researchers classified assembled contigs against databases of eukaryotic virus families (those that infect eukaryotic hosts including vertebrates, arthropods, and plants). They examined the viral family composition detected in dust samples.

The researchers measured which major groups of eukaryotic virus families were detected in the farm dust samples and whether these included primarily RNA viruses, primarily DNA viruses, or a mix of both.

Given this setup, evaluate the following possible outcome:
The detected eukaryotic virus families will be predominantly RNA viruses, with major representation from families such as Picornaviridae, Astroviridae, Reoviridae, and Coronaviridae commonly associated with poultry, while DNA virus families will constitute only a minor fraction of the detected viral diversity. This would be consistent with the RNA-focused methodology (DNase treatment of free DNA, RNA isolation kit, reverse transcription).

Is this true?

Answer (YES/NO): NO